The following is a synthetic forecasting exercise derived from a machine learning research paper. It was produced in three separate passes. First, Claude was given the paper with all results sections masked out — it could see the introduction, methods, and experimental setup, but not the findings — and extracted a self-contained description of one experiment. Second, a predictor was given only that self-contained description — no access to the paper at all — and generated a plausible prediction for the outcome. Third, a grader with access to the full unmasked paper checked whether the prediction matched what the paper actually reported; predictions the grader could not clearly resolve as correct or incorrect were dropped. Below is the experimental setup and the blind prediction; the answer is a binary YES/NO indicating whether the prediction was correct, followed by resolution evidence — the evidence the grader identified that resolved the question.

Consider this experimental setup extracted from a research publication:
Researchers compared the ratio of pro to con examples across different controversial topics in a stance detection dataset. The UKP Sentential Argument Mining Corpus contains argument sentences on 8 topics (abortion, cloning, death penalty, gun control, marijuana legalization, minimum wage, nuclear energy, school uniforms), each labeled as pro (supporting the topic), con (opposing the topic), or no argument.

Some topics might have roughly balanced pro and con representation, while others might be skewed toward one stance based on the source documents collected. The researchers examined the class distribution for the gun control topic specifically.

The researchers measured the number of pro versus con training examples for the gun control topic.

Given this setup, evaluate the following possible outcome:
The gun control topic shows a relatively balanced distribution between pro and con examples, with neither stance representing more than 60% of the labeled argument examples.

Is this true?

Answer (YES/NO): YES